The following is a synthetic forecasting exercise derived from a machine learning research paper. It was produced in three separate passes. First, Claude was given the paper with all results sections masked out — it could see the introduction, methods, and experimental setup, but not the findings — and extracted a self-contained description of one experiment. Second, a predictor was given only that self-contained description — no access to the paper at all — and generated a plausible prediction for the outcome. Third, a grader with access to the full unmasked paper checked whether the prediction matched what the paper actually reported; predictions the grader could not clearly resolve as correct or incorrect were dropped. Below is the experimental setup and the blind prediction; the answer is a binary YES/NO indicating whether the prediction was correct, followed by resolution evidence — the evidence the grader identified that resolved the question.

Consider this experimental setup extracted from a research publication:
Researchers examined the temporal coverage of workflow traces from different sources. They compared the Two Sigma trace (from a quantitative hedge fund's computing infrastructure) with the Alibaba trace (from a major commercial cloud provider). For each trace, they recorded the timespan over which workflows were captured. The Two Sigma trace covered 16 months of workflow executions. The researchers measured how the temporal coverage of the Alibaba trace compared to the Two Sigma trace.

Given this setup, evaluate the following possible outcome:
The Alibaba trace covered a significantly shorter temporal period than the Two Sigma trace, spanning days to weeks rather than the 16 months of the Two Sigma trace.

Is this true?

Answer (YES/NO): YES